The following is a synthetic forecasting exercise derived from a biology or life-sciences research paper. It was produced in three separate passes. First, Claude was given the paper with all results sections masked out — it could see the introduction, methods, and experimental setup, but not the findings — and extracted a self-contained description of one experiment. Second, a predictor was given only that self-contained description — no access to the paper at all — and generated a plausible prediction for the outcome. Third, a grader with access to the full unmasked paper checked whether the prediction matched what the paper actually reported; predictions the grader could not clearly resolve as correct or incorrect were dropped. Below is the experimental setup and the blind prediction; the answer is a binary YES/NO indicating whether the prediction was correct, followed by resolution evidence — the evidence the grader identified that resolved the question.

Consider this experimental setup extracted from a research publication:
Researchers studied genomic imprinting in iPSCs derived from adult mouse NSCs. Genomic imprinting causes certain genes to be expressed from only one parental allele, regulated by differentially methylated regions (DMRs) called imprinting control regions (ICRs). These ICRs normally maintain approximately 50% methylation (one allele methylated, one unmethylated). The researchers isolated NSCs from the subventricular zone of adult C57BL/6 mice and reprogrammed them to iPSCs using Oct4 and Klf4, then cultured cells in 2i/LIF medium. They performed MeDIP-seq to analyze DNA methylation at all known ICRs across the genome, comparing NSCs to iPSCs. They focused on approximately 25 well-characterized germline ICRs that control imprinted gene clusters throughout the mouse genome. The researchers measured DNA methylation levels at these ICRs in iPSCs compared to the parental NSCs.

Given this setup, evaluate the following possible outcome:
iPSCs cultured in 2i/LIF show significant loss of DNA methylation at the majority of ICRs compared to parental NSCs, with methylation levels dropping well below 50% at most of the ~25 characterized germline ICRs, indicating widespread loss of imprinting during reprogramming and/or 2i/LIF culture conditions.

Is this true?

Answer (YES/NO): YES